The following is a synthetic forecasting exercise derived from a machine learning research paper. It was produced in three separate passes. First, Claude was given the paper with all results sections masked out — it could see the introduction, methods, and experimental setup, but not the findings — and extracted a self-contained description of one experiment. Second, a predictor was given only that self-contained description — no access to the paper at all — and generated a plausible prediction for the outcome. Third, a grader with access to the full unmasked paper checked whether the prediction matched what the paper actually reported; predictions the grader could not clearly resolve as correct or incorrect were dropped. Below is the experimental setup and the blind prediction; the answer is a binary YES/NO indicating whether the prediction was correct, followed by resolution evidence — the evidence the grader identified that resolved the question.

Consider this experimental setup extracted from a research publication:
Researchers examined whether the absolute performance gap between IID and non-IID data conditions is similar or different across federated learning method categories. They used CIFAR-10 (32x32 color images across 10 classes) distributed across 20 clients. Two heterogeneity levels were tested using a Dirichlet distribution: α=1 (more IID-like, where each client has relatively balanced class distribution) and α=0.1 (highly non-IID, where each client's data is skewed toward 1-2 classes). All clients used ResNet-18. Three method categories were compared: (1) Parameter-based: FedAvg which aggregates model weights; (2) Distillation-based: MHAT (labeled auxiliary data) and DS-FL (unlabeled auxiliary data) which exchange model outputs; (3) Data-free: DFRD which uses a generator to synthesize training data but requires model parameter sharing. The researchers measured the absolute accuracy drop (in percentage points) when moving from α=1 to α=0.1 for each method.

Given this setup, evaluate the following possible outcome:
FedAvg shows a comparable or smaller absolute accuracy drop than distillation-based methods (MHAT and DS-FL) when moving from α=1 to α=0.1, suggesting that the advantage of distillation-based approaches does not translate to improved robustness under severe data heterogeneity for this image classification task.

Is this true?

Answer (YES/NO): YES